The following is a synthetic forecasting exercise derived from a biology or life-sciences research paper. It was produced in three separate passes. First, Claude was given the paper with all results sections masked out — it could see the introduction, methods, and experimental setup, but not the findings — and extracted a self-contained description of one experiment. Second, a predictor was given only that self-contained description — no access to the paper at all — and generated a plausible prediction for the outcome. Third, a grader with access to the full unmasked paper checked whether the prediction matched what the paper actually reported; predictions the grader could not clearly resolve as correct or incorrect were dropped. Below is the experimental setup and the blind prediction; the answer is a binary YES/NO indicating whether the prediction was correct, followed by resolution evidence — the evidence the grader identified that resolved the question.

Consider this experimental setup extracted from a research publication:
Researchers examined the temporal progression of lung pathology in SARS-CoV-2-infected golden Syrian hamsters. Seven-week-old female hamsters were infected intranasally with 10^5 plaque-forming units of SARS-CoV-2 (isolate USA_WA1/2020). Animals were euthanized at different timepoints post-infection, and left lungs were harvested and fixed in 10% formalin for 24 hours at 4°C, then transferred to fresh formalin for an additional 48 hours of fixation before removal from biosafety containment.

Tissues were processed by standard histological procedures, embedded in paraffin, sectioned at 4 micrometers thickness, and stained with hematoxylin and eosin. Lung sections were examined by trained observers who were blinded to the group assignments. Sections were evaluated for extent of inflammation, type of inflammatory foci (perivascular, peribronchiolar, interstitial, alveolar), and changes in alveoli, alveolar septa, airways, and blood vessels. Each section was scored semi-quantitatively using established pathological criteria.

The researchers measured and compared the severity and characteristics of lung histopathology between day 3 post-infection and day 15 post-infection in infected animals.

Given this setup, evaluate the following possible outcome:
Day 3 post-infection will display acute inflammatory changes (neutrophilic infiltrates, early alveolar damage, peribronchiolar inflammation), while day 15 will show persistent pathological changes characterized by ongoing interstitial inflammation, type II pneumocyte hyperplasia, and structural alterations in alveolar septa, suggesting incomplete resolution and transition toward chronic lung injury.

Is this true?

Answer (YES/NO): NO